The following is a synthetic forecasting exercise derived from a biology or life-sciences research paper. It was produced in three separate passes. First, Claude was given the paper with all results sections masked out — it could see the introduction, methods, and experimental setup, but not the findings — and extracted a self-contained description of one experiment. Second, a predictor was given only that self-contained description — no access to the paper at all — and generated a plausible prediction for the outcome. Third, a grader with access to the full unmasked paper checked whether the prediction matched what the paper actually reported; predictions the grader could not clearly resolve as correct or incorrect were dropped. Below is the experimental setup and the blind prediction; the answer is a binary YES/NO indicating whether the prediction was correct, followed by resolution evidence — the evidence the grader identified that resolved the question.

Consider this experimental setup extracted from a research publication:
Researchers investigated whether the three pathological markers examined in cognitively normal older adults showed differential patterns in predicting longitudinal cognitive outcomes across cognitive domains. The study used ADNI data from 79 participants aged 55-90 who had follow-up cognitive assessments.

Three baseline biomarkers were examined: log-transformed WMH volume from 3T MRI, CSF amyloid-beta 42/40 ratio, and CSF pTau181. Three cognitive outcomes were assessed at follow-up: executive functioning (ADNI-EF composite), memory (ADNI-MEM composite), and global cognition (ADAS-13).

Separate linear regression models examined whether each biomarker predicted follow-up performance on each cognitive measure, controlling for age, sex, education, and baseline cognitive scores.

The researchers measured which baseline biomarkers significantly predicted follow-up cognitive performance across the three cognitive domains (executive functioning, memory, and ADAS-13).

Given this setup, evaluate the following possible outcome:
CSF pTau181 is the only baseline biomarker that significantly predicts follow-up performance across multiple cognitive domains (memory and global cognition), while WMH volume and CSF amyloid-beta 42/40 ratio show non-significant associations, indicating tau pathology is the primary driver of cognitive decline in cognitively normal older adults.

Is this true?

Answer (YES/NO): NO